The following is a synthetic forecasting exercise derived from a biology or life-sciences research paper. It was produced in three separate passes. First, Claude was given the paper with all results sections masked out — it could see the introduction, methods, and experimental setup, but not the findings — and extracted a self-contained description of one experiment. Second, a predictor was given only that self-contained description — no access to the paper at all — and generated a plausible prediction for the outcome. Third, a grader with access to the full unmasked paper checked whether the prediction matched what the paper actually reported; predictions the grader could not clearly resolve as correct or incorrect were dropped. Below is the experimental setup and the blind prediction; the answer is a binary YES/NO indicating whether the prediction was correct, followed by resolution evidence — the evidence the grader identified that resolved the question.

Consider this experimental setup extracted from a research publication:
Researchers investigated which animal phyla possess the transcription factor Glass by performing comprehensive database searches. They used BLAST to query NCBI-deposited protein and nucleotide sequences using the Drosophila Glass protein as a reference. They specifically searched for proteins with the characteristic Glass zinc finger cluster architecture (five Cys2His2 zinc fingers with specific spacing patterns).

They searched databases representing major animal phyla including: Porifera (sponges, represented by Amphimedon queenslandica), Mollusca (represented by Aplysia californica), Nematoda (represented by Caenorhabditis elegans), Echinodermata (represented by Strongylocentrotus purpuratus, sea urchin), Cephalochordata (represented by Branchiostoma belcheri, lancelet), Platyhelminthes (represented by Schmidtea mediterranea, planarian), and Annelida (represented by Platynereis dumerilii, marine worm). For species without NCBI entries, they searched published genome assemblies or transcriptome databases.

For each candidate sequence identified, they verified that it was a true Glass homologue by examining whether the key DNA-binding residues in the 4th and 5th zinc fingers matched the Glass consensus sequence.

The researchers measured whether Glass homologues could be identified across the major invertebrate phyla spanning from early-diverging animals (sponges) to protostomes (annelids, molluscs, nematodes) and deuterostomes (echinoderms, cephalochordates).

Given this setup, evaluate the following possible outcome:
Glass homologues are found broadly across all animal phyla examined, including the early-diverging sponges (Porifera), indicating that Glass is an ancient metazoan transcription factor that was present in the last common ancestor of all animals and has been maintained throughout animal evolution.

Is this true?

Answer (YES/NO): YES